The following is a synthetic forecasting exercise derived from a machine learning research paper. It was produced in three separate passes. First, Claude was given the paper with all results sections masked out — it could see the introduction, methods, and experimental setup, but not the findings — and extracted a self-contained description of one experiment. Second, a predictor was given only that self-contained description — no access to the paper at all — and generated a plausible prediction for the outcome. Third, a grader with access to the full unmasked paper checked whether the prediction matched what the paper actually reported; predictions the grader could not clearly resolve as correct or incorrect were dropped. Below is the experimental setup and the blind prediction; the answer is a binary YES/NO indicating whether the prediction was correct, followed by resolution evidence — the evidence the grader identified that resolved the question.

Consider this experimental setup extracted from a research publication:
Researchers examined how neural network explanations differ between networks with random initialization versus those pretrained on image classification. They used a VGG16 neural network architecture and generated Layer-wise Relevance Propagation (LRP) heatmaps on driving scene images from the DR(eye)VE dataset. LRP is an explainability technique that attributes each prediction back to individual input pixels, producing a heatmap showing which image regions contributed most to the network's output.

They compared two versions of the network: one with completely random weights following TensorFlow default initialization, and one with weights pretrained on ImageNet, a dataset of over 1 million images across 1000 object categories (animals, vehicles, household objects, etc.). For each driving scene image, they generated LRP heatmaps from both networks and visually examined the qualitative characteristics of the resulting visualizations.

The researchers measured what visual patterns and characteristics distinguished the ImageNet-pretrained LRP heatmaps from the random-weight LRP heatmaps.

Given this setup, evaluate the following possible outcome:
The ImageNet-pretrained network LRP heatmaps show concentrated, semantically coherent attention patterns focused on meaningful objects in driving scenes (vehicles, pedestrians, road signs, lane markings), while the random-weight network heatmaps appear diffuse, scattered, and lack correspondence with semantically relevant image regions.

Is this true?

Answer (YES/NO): YES